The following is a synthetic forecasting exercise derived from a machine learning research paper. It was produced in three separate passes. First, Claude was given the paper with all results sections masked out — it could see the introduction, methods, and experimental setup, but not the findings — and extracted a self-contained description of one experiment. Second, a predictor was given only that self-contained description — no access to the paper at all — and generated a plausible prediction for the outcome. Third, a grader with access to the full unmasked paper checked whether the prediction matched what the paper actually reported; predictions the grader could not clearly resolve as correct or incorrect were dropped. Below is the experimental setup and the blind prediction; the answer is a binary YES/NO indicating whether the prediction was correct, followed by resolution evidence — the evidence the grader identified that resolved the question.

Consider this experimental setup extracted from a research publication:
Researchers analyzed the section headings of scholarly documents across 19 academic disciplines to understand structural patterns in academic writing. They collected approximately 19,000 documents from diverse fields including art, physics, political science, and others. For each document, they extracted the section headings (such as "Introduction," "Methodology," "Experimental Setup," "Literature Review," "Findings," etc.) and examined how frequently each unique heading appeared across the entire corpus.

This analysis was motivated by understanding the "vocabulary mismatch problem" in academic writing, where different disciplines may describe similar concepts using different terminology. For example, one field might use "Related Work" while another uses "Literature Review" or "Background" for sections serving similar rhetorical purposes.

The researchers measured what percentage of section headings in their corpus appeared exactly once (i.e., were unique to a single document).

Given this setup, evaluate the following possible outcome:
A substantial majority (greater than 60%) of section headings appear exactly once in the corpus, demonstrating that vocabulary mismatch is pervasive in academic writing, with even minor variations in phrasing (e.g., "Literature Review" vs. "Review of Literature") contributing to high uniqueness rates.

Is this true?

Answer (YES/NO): YES